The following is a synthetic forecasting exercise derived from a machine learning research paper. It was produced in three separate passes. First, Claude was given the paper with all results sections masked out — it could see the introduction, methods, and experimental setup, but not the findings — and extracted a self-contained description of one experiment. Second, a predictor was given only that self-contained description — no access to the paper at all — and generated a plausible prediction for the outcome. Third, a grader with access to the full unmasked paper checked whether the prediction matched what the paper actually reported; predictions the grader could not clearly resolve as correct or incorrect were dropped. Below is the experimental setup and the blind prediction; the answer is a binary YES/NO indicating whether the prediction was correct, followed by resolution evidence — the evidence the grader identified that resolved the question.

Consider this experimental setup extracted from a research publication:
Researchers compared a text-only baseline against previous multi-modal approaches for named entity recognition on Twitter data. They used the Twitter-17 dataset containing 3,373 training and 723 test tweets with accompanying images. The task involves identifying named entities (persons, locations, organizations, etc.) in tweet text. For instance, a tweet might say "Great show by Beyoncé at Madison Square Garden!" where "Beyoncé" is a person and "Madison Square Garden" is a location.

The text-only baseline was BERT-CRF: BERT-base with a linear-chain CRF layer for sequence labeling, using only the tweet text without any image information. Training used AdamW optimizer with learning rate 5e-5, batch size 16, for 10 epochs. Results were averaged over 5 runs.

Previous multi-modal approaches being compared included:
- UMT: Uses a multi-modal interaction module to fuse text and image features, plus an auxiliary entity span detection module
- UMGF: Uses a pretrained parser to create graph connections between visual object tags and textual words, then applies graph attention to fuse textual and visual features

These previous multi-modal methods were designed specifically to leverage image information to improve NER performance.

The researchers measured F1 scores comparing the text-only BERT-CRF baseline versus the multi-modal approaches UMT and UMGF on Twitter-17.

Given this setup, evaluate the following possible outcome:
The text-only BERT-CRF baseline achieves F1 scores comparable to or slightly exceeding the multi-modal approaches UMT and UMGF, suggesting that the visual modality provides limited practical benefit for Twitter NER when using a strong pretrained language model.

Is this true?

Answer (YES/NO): YES